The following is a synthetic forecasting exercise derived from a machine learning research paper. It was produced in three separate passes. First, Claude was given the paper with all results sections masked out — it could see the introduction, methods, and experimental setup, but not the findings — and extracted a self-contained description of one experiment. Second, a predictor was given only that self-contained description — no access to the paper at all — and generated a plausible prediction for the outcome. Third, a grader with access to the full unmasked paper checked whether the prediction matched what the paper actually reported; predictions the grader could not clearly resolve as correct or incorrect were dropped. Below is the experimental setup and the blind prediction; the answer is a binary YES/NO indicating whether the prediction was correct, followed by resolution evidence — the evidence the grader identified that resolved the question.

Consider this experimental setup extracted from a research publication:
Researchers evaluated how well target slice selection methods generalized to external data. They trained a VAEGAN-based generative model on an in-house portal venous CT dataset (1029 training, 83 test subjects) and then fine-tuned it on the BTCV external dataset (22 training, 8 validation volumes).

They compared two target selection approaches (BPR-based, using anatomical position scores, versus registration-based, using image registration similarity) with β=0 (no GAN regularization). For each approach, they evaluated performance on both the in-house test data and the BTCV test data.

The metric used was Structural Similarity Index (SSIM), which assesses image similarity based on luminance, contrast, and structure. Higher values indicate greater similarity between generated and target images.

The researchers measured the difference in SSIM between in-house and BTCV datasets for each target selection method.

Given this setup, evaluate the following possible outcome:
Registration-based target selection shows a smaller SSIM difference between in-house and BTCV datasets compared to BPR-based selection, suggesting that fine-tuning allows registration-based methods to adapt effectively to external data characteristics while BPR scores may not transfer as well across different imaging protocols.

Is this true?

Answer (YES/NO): NO